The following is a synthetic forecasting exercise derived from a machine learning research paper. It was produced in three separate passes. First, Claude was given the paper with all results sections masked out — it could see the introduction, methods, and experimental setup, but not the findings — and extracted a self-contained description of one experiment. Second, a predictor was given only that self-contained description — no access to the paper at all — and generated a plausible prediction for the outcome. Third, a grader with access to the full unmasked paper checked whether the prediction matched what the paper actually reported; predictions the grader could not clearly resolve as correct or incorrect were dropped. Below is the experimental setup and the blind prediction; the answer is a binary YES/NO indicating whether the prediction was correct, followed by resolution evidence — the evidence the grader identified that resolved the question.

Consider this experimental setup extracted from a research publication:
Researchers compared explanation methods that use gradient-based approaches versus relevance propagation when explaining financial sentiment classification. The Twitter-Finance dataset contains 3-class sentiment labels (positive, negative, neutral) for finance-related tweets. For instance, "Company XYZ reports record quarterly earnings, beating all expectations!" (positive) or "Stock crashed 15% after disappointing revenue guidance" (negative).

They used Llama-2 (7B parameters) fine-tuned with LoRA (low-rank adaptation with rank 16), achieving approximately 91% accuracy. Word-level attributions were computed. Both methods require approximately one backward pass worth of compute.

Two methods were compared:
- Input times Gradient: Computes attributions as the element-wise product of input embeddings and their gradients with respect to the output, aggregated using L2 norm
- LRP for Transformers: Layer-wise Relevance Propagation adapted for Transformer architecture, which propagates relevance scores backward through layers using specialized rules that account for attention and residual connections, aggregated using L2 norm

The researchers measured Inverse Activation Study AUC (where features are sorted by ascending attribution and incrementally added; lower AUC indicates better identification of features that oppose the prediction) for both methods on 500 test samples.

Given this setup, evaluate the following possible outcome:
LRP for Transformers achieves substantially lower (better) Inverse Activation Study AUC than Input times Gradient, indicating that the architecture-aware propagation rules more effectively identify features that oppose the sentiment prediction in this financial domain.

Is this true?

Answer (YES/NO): NO